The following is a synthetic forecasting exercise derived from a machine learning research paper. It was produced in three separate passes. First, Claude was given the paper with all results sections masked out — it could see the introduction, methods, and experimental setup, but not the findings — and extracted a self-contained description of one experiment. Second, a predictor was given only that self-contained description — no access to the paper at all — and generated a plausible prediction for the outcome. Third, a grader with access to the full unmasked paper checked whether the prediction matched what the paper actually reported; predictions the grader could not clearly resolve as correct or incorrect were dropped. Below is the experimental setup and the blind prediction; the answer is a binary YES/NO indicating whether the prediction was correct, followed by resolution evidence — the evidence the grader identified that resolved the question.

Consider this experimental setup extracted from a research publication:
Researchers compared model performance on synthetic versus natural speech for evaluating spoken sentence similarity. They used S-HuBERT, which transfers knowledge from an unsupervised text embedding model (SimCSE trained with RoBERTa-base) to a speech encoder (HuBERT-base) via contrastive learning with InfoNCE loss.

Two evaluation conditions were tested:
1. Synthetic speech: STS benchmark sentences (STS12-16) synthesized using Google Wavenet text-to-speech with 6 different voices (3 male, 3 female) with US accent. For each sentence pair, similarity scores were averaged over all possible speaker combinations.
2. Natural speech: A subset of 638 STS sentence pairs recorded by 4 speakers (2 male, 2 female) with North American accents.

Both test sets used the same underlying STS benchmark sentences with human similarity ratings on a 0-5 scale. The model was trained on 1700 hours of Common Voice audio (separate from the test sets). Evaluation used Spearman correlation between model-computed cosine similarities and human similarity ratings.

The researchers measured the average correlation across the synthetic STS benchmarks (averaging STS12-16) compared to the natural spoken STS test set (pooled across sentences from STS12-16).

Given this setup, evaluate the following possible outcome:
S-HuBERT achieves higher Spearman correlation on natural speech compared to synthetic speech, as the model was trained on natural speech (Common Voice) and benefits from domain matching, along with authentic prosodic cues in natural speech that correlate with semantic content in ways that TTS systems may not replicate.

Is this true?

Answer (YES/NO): YES